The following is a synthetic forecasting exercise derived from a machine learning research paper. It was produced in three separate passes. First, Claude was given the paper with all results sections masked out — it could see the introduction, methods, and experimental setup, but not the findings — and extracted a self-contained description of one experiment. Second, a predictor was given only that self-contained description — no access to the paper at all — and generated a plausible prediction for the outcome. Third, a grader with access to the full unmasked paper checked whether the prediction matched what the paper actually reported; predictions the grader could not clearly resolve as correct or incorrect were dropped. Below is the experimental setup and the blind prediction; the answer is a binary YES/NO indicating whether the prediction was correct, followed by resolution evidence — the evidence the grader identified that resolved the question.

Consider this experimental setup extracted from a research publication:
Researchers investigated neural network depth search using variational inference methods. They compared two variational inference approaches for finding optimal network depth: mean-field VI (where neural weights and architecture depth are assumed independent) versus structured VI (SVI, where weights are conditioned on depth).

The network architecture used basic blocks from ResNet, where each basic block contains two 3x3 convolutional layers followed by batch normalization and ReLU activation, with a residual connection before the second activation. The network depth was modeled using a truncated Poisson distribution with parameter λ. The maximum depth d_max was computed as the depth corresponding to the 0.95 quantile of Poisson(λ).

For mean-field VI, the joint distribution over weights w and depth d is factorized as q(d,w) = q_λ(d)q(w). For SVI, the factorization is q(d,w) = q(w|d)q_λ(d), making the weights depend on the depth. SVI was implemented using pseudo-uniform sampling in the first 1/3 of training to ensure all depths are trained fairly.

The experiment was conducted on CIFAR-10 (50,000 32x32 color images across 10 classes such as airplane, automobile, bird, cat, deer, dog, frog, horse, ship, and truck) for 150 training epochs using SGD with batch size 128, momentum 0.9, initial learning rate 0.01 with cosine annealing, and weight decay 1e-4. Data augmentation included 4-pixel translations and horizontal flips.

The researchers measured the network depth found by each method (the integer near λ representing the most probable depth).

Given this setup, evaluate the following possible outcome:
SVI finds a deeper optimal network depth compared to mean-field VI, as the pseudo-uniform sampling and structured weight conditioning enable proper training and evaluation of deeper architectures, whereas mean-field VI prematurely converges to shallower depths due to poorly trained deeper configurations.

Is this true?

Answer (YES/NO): YES